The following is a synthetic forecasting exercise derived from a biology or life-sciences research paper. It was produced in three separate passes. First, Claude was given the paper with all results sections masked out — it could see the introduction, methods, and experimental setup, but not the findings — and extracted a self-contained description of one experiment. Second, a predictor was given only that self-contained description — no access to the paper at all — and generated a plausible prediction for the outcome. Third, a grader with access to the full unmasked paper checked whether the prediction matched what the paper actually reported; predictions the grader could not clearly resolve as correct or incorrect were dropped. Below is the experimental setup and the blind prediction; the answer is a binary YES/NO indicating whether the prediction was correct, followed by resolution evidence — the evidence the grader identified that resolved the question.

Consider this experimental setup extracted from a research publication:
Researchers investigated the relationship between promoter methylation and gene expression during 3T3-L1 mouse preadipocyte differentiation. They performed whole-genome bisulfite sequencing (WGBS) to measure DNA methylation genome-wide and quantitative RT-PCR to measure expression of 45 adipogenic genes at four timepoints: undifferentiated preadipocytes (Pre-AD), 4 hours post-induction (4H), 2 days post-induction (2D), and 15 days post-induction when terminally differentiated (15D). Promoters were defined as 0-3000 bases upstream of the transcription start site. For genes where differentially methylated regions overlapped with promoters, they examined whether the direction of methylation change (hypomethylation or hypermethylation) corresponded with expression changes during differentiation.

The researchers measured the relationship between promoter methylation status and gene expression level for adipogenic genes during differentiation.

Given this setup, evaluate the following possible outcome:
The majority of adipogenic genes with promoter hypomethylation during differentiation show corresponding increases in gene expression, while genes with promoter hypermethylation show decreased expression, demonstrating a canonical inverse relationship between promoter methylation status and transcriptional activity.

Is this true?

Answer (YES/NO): NO